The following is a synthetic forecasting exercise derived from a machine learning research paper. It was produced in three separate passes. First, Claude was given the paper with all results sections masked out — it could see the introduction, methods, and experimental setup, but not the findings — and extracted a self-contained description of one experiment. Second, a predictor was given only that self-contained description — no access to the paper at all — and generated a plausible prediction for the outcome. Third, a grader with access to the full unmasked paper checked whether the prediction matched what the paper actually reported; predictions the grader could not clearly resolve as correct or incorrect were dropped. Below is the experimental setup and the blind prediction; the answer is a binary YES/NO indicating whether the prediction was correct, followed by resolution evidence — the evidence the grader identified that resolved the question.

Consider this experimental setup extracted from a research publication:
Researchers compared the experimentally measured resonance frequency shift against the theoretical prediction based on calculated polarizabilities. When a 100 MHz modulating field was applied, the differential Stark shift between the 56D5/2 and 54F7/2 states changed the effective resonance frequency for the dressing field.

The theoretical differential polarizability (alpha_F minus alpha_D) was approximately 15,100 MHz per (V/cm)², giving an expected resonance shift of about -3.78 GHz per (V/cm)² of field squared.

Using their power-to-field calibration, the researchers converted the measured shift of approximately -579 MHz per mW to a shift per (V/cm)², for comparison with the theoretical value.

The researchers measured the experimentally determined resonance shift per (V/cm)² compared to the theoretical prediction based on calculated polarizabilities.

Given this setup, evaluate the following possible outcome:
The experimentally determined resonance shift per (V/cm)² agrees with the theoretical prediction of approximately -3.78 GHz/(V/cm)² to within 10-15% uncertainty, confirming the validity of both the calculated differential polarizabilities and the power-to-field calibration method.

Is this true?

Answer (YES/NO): YES